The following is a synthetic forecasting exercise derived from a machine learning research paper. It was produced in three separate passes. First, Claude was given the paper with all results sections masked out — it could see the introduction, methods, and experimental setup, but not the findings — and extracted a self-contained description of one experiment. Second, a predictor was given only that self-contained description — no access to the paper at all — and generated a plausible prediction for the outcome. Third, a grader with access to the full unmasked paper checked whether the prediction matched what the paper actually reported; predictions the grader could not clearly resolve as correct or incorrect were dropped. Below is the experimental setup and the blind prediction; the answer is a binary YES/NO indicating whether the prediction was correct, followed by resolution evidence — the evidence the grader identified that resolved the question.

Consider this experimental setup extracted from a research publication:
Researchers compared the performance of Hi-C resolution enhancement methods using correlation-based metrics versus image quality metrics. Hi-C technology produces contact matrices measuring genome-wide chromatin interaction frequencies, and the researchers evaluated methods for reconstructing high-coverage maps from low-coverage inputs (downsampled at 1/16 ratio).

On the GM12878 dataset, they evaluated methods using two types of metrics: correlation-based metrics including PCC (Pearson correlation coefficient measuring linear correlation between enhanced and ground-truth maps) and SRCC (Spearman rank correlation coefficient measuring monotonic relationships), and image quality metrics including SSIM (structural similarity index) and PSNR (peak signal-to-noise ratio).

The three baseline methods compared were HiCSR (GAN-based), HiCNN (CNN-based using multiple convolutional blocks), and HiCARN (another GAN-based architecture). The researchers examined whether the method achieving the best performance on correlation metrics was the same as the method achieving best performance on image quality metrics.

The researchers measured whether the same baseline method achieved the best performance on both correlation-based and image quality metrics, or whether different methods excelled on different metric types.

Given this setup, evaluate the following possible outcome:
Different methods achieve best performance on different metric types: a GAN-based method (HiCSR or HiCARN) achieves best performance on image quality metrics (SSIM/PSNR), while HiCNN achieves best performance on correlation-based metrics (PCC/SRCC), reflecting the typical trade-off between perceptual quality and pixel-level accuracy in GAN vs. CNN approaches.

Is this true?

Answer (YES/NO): YES